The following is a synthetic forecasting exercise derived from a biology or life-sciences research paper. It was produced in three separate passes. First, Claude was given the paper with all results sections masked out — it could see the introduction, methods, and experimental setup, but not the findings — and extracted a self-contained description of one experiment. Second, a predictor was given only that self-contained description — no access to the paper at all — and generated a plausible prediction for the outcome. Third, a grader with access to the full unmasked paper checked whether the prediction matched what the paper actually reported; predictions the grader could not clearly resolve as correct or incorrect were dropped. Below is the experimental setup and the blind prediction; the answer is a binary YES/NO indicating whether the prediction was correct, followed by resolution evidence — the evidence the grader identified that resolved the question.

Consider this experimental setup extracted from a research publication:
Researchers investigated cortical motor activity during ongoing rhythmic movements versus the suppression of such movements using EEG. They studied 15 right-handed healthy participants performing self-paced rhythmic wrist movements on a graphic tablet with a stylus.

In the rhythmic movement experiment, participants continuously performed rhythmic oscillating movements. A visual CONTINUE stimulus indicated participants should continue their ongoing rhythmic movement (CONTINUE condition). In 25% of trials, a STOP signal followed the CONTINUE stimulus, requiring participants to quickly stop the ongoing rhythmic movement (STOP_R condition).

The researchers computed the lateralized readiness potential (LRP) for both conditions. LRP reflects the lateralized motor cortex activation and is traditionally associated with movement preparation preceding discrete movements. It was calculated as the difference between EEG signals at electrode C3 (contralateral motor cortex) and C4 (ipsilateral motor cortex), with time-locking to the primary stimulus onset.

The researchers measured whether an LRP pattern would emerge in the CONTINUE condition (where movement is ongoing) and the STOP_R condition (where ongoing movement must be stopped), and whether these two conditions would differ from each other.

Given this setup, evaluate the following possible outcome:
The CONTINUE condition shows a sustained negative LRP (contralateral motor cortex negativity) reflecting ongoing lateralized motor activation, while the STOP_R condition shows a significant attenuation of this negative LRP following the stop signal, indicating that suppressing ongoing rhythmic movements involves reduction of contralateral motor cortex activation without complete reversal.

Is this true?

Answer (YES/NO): NO